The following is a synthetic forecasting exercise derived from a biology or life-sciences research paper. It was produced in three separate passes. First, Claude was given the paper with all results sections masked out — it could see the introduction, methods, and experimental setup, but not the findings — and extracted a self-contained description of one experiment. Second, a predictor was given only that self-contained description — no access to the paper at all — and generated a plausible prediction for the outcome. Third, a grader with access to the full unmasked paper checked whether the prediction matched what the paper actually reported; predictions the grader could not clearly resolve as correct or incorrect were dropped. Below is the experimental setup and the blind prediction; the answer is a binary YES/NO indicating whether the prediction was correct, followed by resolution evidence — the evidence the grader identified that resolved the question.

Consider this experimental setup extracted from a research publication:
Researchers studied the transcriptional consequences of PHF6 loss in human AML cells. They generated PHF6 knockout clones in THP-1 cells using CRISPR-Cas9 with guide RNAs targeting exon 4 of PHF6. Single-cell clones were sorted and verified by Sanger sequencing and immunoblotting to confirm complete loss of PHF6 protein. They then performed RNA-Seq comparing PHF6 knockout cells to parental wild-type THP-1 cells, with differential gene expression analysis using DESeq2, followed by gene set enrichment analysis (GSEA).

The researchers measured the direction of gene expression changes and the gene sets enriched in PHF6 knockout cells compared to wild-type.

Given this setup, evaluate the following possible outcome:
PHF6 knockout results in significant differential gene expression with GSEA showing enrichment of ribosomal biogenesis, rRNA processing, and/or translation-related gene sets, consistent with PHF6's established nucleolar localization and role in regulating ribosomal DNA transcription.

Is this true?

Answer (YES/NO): NO